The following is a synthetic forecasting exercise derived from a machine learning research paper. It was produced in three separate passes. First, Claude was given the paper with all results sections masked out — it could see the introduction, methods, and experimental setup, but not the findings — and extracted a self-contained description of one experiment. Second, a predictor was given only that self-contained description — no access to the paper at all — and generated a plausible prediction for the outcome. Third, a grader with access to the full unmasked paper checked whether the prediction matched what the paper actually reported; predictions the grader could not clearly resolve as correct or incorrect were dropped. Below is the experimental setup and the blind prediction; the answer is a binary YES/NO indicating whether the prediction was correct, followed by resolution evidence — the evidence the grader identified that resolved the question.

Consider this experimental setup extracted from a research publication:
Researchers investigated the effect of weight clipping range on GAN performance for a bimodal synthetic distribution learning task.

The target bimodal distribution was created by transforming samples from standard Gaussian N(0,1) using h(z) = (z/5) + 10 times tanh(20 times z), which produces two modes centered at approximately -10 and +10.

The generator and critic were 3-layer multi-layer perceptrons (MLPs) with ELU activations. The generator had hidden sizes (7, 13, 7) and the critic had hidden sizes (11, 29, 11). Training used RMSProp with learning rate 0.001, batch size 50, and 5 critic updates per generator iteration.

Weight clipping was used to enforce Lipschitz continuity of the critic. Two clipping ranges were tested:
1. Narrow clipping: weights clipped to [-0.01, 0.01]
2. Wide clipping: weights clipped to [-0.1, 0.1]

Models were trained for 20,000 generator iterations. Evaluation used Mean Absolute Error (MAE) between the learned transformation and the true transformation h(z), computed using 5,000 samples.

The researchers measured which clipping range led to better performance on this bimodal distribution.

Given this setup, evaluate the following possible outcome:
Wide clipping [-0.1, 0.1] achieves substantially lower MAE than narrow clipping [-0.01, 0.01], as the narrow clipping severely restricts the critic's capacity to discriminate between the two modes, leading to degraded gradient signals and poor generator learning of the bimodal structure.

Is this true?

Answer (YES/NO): YES